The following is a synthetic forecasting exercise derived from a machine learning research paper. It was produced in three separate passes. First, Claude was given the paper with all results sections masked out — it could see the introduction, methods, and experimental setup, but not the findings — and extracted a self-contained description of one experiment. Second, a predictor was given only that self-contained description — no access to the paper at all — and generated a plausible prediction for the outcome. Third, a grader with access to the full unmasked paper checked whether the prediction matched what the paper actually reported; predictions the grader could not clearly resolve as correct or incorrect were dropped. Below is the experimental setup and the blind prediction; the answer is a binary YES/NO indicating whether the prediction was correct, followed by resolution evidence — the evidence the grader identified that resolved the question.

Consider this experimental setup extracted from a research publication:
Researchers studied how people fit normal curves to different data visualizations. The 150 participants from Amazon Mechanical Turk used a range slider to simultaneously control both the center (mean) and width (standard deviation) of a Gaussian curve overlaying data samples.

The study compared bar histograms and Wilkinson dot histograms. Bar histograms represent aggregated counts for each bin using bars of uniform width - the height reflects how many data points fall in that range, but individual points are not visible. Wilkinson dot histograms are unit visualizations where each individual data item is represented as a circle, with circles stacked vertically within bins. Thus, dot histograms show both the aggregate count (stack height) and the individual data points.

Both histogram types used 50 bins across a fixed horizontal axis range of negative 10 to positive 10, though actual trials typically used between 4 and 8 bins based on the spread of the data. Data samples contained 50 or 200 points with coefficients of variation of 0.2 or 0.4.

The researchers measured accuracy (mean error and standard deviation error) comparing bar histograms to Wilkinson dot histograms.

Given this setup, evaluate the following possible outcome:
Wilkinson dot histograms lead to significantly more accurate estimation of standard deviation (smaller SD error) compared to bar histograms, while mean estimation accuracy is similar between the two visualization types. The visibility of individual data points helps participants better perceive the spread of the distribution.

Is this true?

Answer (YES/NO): NO